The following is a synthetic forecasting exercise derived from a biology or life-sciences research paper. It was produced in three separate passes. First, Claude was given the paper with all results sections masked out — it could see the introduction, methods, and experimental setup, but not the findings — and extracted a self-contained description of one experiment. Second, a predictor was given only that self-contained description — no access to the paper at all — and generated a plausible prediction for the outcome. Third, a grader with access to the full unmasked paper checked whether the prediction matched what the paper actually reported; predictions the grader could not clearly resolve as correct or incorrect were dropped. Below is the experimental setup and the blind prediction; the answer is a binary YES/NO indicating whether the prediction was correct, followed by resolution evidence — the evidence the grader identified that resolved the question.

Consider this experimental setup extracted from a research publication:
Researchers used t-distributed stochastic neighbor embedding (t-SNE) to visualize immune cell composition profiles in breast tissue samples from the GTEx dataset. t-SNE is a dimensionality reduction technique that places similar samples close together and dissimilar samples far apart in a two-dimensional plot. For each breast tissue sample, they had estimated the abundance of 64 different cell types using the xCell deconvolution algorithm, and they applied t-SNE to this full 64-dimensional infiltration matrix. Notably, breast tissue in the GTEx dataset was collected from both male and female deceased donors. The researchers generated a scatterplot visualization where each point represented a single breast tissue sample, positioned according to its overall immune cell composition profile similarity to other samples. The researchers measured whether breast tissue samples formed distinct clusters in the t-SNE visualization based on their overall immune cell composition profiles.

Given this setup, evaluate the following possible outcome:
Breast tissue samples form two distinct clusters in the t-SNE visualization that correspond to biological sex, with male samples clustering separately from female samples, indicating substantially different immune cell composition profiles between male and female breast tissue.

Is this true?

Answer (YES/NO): NO